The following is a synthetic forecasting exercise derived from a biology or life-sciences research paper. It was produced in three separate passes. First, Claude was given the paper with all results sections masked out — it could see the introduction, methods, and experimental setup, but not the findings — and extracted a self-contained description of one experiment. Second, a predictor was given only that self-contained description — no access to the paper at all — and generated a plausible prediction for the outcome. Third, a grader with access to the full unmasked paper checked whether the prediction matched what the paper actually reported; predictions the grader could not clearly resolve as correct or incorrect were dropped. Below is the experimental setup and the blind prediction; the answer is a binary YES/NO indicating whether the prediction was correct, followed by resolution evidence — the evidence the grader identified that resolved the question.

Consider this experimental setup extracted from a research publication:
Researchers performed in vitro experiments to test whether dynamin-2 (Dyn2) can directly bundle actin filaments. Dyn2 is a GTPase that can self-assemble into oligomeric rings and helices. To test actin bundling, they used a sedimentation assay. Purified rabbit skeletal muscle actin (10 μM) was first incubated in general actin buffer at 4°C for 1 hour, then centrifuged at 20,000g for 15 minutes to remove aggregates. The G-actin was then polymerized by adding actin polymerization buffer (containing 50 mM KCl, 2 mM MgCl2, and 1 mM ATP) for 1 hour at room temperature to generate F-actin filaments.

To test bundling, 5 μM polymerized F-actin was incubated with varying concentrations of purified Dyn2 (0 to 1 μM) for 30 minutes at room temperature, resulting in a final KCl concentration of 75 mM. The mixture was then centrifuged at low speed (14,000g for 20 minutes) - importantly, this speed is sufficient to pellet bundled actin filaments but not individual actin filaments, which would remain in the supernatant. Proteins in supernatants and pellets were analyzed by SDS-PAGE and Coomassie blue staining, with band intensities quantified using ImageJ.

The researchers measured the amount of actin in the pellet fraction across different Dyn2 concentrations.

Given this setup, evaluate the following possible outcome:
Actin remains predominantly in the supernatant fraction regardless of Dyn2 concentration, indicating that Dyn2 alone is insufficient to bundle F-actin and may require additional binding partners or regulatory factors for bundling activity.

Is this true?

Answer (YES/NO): NO